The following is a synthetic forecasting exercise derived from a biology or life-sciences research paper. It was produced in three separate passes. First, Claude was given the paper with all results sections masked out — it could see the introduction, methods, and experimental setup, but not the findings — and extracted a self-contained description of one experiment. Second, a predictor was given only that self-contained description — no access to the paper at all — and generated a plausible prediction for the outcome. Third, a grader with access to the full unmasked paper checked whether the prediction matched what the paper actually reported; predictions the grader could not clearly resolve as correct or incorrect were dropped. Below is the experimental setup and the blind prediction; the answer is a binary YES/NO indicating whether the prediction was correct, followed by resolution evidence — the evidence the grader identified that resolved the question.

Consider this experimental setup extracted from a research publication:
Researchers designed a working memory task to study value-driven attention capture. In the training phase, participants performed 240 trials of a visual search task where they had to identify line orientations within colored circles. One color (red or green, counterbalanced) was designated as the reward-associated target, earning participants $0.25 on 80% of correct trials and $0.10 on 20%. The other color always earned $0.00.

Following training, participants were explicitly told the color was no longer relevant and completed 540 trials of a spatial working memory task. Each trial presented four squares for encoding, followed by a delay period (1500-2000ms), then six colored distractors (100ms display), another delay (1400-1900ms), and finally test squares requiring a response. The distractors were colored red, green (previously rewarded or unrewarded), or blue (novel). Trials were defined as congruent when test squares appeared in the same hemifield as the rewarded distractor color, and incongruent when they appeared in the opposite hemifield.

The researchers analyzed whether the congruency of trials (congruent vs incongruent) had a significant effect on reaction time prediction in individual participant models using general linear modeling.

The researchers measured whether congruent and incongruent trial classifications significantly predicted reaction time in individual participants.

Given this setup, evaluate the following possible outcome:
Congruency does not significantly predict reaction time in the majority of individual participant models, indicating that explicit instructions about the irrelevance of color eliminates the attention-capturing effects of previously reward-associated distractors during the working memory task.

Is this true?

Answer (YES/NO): NO